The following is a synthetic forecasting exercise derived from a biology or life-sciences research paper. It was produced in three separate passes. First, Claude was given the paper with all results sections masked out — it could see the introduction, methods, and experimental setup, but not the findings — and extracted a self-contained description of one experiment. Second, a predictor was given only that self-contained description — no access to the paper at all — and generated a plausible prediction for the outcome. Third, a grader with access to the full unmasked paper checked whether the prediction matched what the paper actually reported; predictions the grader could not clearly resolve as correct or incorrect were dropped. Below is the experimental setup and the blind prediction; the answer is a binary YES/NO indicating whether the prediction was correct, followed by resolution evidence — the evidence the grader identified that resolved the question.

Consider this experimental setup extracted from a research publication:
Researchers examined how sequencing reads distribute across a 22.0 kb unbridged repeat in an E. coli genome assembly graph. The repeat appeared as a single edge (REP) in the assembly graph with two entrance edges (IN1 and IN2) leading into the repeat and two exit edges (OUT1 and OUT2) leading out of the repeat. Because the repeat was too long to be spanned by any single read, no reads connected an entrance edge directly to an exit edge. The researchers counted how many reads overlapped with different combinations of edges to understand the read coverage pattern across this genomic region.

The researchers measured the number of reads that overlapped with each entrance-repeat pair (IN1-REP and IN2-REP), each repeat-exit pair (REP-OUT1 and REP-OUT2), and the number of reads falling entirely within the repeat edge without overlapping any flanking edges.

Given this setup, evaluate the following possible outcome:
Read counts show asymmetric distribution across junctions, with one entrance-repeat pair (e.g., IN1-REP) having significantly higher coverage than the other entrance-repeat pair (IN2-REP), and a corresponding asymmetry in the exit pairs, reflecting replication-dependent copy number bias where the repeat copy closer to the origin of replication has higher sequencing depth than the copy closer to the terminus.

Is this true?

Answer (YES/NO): NO